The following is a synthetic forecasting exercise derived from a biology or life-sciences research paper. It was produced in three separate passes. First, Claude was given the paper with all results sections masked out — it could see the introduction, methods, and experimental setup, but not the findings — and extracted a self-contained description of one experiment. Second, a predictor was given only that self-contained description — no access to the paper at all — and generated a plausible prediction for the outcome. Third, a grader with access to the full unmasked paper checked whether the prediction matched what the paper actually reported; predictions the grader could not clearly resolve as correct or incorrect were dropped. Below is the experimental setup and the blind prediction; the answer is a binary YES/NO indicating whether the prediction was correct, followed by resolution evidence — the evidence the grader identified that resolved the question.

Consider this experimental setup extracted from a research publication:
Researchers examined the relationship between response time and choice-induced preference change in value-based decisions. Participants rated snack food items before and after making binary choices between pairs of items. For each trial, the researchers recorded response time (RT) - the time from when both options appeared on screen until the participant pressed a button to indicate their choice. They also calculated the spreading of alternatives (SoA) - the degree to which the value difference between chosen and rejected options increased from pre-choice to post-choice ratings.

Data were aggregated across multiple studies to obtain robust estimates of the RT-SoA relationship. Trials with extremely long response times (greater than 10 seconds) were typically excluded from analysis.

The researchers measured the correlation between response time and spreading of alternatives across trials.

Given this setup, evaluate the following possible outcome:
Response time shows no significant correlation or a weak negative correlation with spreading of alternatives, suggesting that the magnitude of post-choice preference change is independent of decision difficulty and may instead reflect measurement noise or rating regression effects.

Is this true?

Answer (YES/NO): NO